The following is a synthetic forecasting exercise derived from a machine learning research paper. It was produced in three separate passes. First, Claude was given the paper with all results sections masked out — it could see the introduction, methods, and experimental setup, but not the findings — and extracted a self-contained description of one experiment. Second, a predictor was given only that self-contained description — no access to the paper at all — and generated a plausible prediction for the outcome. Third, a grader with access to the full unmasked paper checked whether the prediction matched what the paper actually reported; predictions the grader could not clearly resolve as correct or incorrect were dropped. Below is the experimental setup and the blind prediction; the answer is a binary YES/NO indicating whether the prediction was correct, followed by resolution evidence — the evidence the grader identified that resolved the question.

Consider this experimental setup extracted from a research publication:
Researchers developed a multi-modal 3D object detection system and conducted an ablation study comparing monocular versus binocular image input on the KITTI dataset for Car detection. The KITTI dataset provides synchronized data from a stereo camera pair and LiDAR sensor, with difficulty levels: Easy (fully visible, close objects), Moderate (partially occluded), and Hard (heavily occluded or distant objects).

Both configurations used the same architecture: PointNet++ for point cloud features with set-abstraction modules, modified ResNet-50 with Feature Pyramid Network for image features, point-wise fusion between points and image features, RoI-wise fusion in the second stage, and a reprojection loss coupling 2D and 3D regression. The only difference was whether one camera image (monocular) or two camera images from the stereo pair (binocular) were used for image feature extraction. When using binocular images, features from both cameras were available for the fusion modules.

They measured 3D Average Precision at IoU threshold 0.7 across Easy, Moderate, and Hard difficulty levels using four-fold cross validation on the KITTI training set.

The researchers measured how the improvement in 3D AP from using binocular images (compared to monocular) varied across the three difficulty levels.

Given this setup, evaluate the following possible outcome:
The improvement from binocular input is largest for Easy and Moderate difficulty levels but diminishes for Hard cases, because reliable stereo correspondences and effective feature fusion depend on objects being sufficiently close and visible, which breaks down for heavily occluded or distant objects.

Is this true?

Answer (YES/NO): NO